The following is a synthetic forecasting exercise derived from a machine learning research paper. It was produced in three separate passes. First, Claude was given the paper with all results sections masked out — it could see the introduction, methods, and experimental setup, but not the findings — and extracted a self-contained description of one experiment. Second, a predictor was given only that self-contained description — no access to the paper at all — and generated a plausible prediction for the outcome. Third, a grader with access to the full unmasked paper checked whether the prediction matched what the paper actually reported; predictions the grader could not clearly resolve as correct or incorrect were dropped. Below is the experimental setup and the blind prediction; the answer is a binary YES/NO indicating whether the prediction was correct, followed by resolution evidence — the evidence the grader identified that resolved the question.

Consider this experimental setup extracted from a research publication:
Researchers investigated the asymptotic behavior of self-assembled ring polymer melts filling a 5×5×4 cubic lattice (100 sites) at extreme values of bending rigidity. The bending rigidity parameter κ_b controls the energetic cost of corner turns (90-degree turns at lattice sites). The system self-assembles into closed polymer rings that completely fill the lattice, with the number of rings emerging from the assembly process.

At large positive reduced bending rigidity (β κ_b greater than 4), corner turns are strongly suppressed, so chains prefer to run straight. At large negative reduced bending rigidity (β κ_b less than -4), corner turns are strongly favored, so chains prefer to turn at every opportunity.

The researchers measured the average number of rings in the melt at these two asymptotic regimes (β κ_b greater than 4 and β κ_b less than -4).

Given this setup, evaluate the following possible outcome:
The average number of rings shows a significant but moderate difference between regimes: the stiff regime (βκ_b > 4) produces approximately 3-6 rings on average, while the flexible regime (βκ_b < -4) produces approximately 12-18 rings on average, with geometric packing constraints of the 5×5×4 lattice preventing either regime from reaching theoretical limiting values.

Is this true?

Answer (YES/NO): NO